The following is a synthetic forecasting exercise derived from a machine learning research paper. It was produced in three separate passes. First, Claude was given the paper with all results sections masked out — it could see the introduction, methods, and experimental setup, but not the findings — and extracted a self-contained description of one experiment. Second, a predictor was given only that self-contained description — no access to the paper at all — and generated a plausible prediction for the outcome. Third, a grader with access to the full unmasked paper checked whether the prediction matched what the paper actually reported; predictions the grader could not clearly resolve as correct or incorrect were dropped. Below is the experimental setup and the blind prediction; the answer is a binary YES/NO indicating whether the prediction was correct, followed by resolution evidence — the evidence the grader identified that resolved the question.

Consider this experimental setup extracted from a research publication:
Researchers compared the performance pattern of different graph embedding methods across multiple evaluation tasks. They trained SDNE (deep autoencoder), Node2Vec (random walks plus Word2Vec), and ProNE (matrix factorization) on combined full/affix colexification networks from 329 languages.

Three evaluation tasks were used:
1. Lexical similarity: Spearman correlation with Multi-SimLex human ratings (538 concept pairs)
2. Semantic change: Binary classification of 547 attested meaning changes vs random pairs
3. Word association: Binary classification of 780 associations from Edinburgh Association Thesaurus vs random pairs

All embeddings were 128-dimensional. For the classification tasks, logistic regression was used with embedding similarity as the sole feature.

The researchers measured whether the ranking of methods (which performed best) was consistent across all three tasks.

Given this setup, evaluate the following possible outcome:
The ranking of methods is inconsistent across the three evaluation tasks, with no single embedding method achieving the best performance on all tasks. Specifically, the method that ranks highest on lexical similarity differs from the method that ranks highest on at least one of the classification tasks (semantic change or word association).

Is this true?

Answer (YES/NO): YES